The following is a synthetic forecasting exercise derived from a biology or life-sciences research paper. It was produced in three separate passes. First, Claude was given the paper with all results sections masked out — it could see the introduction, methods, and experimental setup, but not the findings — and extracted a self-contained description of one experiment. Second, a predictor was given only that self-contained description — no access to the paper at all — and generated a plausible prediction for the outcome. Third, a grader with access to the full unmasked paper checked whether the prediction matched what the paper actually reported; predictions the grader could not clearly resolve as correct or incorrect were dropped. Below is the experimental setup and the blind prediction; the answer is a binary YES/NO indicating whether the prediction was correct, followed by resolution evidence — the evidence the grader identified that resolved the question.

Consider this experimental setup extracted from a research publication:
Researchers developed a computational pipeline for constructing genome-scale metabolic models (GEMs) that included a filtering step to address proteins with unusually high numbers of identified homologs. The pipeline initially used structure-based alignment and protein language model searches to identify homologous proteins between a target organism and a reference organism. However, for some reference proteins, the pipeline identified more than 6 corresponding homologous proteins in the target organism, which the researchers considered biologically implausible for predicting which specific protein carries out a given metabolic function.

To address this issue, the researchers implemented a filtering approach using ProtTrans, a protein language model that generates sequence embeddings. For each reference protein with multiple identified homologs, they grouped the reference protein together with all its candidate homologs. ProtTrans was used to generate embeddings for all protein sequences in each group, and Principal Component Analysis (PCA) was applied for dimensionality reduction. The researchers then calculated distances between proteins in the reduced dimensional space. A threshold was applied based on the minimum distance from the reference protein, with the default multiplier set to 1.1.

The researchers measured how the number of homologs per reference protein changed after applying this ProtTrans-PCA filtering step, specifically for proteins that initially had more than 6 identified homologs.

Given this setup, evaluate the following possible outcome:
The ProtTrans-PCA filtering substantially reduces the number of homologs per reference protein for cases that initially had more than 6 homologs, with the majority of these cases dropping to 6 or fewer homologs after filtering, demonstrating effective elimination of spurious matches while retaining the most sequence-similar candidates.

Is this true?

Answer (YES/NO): NO